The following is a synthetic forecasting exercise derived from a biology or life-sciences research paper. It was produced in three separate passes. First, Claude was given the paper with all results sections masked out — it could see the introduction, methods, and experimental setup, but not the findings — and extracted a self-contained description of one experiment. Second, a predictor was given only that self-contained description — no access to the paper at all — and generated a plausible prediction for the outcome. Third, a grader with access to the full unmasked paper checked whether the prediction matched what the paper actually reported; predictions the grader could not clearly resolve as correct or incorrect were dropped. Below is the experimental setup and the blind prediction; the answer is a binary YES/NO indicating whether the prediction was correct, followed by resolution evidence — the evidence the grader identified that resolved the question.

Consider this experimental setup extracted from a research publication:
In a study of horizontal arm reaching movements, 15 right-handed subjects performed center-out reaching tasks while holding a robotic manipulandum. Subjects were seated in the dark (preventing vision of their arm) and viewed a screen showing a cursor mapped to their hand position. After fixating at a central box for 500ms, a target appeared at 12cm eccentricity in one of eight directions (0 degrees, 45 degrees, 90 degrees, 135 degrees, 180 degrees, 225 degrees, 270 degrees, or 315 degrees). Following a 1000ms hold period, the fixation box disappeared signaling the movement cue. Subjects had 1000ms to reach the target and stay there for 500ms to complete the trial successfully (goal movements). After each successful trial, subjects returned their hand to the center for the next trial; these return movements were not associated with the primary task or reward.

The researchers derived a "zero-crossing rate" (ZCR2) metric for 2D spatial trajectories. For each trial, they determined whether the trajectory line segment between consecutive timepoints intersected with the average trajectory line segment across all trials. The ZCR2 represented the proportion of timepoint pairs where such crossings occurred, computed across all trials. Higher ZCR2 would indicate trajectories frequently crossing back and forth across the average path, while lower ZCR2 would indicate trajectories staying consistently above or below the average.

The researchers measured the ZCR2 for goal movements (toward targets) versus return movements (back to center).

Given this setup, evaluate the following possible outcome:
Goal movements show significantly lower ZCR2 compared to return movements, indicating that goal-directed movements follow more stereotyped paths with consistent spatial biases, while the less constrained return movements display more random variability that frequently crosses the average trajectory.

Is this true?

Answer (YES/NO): NO